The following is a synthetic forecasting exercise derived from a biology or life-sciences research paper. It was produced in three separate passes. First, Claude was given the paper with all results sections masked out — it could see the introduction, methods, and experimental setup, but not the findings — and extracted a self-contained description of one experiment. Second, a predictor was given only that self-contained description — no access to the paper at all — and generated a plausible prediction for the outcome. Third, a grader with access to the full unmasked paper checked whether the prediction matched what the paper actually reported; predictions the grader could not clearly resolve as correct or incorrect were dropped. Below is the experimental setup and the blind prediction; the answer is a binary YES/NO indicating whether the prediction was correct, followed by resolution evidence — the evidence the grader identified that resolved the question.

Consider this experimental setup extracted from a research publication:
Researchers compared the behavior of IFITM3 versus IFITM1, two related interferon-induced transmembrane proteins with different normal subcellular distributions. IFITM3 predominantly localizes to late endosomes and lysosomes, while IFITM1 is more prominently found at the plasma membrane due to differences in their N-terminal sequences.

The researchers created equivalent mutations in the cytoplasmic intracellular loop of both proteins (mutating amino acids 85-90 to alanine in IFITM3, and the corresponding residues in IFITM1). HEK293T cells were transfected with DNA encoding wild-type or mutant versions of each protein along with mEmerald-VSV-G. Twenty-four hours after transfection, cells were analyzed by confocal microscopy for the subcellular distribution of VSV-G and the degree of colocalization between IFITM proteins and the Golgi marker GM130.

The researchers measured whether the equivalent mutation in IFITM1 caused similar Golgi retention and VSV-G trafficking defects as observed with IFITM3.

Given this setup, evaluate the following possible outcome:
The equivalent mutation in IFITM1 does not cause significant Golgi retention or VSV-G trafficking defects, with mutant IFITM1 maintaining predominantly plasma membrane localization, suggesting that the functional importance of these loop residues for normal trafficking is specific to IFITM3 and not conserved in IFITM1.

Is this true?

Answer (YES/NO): NO